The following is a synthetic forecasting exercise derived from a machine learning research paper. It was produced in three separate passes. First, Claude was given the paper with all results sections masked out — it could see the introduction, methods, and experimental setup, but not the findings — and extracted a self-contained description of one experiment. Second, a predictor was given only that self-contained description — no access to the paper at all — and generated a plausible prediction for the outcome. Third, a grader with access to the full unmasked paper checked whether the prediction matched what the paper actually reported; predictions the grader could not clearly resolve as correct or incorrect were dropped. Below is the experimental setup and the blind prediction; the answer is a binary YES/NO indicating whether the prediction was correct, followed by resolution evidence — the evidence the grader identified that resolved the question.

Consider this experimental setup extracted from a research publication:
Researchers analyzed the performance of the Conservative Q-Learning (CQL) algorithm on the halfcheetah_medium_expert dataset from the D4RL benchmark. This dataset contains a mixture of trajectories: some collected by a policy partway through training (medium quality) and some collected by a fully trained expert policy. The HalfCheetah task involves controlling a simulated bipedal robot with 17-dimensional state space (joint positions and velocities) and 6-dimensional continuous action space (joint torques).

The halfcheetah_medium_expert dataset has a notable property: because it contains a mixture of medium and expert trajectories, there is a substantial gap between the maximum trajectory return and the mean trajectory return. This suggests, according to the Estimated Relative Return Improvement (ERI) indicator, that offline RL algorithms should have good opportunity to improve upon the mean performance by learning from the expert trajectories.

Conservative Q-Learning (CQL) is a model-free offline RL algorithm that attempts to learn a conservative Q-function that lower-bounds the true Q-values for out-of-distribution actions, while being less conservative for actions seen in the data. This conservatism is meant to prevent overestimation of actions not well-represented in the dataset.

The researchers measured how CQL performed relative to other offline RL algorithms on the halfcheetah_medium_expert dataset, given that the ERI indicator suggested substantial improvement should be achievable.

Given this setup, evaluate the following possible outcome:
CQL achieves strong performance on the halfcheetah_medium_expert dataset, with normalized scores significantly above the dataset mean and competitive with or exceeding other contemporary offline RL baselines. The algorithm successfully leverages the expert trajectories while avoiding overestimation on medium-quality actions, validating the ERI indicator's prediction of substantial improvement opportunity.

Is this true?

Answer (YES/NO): NO